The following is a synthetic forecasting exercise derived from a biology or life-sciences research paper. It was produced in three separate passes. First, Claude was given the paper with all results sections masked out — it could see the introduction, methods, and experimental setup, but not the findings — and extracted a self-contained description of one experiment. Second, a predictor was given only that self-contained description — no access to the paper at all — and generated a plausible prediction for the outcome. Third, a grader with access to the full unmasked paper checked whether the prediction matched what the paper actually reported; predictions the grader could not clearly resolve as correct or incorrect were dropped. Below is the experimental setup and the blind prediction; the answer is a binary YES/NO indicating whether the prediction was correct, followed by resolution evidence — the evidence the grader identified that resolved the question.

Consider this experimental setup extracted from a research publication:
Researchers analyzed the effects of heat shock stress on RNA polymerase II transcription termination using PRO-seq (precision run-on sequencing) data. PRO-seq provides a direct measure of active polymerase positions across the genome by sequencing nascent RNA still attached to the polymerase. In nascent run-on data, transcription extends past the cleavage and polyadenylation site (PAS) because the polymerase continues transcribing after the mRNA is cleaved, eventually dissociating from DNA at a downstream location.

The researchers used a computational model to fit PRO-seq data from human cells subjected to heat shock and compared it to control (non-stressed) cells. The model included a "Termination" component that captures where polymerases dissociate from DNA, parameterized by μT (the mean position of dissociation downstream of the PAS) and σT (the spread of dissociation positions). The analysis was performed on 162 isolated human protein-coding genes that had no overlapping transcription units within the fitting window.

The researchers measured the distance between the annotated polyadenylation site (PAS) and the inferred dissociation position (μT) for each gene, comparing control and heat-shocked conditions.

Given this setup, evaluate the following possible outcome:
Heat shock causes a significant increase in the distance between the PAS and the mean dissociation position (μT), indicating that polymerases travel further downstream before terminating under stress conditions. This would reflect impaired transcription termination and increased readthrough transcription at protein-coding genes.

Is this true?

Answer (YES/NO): YES